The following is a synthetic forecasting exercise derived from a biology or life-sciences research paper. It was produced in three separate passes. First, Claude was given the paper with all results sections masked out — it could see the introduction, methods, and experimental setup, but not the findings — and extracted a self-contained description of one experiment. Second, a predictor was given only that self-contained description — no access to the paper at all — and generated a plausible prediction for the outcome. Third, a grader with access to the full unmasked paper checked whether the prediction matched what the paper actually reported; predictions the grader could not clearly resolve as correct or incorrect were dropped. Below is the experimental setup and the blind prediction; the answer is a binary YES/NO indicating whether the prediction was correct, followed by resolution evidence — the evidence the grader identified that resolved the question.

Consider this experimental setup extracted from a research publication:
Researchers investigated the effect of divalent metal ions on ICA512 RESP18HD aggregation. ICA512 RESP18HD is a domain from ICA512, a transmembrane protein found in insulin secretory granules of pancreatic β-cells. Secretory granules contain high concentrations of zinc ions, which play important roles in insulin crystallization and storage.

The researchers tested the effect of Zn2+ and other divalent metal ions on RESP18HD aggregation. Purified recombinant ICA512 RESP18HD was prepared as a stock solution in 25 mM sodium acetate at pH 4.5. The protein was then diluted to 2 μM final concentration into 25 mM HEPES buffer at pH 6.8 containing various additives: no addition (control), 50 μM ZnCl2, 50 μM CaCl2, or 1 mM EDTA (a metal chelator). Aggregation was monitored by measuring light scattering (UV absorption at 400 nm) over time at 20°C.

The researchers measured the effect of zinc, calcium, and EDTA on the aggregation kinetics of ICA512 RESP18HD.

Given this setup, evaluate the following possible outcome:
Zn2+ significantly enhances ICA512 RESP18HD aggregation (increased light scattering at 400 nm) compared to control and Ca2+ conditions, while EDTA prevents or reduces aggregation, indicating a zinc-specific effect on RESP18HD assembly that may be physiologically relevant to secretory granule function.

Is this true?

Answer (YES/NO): NO